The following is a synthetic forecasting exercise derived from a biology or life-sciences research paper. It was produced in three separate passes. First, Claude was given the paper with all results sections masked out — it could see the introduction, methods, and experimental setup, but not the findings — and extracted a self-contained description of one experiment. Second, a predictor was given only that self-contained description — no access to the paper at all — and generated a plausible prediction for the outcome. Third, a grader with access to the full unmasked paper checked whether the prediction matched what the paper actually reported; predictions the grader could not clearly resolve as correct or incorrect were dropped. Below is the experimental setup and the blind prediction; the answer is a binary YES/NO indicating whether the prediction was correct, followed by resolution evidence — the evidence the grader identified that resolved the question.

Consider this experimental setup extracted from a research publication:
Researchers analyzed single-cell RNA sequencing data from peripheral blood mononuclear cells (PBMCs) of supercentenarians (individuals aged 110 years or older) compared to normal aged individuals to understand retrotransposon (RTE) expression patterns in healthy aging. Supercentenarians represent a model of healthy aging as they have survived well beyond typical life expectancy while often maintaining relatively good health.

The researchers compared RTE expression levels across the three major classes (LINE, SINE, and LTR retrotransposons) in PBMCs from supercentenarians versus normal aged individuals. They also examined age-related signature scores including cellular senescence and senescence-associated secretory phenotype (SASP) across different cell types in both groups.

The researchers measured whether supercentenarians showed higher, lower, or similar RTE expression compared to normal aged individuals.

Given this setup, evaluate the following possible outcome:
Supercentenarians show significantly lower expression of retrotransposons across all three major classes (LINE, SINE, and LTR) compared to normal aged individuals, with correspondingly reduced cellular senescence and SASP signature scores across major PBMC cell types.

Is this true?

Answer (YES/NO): NO